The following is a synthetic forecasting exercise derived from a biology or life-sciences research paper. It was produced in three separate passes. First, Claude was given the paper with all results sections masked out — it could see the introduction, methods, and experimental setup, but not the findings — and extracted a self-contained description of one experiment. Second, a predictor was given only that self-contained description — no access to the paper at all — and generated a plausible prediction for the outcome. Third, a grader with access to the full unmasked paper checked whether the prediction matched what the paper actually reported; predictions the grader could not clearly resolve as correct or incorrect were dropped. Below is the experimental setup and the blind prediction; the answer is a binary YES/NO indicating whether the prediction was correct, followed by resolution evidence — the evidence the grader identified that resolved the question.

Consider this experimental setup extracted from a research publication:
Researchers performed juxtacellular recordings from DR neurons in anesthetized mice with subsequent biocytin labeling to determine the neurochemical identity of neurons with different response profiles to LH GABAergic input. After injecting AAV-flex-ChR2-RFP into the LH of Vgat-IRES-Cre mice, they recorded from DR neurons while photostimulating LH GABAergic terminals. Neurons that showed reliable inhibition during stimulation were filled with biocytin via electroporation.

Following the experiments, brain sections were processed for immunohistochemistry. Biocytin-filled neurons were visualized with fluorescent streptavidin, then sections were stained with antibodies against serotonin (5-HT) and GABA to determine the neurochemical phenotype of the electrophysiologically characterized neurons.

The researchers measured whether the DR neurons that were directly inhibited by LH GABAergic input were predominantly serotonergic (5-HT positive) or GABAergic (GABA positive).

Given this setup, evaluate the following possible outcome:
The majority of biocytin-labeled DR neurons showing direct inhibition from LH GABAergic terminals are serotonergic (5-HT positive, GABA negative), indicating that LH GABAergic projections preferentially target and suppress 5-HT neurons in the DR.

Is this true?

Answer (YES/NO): NO